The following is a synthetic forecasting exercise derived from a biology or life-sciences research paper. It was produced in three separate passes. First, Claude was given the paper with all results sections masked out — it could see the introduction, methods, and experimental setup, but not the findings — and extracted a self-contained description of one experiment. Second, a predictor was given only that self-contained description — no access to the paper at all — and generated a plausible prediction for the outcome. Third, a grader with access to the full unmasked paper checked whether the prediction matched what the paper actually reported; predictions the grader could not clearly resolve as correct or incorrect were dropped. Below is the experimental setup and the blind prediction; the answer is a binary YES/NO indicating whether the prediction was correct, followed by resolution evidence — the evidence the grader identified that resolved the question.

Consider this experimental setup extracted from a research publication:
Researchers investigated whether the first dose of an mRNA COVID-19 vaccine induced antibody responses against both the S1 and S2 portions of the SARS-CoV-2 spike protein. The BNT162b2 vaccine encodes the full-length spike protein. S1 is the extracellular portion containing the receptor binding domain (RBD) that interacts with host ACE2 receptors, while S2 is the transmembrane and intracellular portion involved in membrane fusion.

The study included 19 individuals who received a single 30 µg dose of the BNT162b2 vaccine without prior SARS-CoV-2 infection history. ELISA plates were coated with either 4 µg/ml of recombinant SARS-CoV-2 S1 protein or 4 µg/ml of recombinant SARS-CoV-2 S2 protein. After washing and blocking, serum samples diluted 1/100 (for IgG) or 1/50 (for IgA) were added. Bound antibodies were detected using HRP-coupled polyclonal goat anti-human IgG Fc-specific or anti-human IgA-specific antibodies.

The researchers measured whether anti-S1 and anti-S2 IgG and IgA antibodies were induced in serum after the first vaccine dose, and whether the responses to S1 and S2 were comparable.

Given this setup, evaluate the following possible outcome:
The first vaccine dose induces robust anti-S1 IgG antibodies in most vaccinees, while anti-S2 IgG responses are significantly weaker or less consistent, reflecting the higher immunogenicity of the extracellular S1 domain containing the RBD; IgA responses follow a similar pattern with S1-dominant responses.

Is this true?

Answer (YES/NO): NO